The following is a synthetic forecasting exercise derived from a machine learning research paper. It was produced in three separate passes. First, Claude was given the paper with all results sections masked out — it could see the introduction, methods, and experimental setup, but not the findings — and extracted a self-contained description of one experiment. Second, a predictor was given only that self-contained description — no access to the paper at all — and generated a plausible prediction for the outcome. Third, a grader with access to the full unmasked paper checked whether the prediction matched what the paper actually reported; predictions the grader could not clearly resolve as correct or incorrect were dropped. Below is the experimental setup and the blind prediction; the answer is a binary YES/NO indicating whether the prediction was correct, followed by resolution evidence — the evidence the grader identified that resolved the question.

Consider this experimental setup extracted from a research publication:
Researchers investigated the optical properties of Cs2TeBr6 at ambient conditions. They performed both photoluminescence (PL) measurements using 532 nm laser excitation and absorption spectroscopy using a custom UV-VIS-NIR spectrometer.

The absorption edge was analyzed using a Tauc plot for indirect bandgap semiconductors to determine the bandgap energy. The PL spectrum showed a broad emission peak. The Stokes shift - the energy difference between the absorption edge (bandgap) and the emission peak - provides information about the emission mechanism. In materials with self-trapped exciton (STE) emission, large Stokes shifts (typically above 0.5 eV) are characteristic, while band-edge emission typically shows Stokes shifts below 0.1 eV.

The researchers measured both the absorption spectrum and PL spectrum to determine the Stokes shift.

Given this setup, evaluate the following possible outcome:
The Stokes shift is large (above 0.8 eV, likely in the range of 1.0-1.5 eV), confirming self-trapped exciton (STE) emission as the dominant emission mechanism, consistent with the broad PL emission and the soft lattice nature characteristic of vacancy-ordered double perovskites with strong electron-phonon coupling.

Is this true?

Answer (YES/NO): NO